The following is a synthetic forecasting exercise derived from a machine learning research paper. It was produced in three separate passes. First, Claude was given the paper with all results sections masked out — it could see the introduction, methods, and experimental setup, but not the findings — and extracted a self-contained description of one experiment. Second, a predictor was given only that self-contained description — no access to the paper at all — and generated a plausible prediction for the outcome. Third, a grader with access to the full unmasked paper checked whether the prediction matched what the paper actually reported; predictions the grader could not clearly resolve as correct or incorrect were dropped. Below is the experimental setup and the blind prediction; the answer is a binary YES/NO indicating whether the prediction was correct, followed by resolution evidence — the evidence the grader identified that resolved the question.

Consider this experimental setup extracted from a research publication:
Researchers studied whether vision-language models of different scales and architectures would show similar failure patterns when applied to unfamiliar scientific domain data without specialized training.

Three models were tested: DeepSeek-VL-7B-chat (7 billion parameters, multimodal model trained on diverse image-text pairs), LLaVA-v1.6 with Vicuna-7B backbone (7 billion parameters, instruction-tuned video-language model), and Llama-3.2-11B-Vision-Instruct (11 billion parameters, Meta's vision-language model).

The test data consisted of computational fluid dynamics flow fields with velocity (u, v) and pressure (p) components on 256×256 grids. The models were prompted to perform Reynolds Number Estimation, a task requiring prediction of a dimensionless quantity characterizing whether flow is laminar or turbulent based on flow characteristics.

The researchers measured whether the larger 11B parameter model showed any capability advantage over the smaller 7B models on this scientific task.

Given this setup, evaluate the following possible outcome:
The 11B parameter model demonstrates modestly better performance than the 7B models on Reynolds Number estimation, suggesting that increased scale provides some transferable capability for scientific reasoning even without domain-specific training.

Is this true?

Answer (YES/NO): NO